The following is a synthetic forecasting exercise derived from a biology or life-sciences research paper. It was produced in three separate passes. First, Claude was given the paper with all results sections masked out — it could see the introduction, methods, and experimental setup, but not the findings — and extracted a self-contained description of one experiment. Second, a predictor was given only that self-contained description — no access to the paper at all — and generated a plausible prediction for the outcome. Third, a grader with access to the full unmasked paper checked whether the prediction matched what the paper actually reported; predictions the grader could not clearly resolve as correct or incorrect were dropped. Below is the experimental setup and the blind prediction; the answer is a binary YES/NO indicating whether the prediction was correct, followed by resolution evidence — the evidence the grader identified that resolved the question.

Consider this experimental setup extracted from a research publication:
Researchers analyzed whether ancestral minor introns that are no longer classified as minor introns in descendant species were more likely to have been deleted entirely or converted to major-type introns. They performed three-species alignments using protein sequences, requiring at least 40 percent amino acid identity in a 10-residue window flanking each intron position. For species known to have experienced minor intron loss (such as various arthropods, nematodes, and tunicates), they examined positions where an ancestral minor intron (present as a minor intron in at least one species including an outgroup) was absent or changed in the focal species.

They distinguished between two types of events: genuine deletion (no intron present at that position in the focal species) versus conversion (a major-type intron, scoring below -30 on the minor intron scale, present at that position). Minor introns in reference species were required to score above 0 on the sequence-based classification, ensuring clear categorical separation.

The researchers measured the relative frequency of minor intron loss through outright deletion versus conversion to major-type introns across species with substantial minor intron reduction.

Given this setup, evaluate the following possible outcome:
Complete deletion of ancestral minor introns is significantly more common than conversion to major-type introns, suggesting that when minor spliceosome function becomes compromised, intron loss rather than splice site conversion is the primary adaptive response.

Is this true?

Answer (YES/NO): YES